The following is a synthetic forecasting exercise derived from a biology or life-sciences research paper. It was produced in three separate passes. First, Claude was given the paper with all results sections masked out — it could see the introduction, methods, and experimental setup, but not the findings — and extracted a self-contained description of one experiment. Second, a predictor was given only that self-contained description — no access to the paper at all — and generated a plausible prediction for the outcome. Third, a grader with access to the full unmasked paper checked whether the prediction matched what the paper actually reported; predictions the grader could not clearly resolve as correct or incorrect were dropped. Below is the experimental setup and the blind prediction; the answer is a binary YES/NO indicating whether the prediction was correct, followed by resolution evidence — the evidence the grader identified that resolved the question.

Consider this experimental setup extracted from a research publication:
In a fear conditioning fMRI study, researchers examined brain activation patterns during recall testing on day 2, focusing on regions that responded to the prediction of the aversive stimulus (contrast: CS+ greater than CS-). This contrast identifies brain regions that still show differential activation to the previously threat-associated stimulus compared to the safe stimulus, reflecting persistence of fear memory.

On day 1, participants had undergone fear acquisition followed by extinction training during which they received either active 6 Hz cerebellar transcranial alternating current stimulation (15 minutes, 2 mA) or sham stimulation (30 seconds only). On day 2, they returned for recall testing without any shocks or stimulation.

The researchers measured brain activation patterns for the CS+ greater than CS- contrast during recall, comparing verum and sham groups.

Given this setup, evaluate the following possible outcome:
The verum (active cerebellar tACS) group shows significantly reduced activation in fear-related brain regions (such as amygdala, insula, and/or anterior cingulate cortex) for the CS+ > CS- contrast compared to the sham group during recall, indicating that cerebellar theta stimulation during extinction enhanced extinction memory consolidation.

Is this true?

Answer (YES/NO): NO